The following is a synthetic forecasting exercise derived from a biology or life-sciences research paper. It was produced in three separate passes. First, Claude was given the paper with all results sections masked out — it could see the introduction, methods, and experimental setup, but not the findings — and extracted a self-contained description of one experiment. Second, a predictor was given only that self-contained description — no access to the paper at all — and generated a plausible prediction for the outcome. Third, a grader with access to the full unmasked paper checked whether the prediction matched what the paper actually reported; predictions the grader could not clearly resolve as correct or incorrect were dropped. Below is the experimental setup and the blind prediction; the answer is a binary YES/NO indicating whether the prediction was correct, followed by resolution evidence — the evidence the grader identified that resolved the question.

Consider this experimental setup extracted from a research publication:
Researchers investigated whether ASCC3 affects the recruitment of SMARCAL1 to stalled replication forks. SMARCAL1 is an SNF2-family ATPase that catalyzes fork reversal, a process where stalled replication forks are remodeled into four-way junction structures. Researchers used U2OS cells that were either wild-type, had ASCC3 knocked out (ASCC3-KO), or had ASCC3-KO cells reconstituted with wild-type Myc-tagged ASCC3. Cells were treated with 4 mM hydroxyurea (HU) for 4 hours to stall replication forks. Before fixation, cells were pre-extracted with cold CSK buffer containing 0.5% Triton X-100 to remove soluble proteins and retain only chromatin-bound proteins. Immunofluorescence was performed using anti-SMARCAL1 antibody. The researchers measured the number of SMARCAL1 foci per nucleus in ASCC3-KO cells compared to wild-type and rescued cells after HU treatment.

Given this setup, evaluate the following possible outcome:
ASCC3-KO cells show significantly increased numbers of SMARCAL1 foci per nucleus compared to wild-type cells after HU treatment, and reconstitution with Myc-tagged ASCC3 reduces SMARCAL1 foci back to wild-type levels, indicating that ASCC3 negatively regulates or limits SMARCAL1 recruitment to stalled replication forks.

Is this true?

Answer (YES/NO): NO